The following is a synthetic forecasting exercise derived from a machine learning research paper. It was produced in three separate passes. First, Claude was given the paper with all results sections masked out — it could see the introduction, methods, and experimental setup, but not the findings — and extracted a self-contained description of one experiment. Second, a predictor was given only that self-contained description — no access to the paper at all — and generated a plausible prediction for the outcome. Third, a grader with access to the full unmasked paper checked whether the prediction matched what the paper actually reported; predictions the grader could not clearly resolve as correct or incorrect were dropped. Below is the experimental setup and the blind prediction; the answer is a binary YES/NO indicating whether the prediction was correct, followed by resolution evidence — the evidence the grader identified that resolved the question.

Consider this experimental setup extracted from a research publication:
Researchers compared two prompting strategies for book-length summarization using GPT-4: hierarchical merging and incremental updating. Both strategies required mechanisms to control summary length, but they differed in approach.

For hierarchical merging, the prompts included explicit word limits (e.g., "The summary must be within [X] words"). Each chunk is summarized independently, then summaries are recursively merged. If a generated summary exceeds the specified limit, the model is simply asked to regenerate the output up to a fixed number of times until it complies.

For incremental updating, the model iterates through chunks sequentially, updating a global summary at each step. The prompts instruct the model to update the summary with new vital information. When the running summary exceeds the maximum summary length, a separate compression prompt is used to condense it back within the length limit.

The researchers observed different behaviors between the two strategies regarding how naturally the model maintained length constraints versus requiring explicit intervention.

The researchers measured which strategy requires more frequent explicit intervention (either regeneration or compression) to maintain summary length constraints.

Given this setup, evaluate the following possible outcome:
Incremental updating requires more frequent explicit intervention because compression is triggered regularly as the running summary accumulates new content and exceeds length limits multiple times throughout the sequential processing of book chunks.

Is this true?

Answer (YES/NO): YES